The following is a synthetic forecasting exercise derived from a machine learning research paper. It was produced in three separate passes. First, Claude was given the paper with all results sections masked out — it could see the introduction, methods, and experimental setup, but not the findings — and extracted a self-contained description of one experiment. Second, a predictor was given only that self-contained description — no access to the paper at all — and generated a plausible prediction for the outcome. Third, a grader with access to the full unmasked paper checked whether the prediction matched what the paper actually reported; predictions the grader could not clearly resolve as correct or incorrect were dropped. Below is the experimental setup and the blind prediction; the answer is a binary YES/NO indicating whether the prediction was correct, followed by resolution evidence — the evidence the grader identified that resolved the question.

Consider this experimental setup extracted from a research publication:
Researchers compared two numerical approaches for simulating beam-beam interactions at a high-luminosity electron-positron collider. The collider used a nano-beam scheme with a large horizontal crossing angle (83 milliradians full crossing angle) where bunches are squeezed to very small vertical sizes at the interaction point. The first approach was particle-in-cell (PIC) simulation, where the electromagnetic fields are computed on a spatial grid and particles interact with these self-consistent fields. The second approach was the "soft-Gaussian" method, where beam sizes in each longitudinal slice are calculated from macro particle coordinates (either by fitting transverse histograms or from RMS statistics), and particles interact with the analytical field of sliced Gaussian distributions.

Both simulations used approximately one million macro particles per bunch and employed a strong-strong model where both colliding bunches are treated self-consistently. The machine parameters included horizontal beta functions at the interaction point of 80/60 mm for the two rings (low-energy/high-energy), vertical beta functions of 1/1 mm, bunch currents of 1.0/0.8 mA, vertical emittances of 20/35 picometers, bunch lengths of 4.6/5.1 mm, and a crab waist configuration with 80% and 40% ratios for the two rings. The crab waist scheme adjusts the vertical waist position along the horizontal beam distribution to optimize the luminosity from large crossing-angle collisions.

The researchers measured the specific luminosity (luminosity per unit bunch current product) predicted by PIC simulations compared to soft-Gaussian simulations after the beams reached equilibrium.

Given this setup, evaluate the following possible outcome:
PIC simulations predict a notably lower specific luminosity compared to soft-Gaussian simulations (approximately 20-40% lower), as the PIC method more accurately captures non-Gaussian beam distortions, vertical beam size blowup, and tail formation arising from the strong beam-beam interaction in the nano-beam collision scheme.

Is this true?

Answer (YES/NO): NO